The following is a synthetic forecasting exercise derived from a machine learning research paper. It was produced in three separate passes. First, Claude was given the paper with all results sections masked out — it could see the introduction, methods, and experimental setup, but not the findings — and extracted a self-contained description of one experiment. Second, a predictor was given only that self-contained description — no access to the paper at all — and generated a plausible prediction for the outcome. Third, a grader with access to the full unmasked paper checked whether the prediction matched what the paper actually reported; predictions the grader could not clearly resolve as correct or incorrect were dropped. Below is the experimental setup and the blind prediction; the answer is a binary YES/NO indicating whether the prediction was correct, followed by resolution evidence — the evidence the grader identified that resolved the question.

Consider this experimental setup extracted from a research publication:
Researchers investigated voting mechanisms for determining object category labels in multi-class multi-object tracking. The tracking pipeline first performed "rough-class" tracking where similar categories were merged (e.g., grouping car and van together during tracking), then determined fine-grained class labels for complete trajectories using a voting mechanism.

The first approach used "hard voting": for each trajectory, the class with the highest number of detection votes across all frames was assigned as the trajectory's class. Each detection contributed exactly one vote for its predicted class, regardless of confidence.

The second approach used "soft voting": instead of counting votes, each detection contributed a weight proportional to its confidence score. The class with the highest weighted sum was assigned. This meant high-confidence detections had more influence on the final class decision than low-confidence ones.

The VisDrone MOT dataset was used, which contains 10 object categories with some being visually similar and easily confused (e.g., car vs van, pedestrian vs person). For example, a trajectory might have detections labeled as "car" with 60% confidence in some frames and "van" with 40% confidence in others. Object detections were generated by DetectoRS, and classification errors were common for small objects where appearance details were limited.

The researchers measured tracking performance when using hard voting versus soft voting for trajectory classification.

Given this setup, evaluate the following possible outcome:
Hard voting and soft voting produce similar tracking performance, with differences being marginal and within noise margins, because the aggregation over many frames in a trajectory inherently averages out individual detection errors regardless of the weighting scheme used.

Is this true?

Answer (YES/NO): NO